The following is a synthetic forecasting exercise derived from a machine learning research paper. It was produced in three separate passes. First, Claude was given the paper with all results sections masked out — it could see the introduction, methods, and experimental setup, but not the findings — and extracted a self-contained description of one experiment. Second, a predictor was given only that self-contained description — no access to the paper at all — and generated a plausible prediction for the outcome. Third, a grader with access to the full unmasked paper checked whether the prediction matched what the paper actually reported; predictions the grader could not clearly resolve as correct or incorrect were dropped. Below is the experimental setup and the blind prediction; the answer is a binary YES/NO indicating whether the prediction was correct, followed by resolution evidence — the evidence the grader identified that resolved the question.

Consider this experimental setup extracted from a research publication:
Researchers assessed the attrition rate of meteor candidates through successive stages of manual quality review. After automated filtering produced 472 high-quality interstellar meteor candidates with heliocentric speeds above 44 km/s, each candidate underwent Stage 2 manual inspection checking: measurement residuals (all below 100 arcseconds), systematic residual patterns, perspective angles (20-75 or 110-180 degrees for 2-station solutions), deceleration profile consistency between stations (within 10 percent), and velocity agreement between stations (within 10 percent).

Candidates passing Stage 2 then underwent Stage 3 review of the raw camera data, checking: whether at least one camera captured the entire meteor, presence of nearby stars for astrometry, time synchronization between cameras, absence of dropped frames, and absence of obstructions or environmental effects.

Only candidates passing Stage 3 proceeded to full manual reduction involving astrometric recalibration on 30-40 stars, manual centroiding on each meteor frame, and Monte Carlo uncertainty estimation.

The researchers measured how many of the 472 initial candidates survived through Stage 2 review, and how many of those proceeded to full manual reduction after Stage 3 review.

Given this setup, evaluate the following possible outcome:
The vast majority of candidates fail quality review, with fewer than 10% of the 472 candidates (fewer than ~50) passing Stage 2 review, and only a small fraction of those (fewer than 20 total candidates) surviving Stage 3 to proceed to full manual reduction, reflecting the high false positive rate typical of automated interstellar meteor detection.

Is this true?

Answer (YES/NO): YES